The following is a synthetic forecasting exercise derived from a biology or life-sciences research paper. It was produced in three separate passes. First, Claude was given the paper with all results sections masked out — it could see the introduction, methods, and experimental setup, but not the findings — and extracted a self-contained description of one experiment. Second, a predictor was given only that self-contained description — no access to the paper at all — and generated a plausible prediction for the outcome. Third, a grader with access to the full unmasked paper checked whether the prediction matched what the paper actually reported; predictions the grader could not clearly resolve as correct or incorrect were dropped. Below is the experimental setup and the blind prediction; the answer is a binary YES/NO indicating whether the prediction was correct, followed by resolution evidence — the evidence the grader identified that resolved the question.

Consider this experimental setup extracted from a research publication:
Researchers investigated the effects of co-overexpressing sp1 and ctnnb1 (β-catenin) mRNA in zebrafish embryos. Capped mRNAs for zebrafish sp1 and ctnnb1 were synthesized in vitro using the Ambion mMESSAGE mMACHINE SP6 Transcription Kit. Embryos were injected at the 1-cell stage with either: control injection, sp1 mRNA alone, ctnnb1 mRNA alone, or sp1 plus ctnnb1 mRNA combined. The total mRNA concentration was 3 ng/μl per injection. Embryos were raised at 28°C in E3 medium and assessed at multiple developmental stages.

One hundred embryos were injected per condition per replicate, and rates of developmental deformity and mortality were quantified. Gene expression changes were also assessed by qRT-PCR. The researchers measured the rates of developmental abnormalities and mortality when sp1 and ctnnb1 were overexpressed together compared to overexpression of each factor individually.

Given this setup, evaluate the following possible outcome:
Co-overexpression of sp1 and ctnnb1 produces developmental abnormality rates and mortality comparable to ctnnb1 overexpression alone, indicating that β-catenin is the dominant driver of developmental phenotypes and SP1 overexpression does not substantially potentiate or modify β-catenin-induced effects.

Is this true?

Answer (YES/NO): NO